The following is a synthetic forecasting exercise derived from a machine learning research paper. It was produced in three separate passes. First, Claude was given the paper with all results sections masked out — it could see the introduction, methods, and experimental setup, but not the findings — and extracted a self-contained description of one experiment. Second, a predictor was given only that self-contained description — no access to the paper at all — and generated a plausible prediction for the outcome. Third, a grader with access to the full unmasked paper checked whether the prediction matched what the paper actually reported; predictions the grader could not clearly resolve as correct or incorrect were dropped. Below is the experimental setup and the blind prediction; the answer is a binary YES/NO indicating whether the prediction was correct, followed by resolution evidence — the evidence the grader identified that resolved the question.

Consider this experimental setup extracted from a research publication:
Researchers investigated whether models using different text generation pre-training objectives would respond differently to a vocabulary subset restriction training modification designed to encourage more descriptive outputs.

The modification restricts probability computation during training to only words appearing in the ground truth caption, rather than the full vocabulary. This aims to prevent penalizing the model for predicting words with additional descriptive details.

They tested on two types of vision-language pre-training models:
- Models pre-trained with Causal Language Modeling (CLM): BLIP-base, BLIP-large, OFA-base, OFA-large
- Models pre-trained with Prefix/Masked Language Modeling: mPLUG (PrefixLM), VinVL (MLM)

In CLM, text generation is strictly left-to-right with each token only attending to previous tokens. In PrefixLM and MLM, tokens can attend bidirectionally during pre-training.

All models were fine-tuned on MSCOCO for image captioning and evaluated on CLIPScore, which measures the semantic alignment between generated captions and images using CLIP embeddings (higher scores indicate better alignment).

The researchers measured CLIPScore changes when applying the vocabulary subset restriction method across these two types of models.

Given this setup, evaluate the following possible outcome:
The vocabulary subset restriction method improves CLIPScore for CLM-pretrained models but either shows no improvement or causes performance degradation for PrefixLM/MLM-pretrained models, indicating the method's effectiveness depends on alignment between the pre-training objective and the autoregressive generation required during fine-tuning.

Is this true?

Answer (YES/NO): NO